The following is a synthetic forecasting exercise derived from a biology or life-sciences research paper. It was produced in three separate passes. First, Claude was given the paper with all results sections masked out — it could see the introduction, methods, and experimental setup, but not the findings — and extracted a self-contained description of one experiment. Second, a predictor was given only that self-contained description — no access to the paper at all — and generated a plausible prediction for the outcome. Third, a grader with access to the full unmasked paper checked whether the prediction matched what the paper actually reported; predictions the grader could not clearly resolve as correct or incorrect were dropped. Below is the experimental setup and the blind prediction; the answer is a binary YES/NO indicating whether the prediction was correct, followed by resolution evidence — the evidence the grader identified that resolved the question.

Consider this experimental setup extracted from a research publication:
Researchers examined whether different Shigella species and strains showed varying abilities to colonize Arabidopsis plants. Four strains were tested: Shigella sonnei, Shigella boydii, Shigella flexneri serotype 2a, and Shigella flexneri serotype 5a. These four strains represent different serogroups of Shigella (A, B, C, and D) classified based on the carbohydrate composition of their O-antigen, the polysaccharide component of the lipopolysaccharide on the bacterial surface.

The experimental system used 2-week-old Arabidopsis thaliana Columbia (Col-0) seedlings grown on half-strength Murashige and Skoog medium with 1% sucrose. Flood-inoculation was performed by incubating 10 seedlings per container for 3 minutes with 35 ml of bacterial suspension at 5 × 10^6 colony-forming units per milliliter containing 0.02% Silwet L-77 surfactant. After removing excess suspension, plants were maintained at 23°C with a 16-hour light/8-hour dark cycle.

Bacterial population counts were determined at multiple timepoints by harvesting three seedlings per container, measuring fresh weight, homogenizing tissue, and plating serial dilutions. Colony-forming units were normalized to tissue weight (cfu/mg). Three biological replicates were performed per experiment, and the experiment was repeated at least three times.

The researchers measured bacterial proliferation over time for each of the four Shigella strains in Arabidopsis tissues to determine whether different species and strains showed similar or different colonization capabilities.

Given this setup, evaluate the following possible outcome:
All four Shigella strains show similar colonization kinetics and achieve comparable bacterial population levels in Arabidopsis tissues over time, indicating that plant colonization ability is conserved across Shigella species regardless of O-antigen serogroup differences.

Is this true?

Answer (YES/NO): NO